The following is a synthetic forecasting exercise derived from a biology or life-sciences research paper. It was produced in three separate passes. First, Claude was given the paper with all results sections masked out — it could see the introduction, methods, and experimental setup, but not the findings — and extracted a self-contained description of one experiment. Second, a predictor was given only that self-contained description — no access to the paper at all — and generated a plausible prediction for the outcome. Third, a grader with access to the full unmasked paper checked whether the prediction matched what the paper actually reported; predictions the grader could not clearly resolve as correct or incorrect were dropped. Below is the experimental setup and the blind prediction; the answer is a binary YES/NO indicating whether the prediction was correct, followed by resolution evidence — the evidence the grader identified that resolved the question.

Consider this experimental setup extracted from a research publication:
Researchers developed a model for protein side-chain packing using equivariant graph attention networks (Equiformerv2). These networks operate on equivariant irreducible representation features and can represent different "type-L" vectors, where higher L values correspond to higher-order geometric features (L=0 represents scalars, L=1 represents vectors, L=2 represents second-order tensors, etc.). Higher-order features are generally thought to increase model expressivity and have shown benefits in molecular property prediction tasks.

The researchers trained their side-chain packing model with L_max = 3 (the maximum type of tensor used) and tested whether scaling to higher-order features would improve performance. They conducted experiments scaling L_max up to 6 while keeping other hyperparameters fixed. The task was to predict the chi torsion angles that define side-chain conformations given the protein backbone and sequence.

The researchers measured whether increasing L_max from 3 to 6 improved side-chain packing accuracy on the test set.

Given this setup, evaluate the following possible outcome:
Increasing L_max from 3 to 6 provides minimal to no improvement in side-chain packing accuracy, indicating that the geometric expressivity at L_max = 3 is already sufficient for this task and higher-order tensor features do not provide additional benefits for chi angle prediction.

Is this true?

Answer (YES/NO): YES